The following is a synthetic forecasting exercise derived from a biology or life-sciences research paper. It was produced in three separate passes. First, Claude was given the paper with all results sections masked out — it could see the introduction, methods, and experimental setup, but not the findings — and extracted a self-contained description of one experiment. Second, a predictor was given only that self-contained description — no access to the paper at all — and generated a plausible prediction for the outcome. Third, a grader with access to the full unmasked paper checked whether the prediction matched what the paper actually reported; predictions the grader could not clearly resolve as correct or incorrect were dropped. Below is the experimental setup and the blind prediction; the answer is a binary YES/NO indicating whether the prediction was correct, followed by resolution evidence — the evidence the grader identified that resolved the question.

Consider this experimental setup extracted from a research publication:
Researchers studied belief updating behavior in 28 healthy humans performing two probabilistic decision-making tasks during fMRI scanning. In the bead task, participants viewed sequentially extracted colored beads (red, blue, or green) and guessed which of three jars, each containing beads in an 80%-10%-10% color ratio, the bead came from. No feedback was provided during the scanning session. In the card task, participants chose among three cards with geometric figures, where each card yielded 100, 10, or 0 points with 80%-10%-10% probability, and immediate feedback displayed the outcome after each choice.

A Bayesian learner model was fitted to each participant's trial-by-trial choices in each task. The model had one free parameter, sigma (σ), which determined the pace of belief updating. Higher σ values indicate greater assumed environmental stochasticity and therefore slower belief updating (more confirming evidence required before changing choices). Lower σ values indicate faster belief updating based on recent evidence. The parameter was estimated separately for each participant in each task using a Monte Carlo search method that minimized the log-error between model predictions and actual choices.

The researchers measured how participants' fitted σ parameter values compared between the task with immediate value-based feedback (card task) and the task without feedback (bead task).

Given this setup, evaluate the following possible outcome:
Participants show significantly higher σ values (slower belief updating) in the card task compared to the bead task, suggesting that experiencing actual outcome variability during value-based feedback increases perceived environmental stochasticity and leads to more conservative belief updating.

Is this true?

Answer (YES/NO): NO